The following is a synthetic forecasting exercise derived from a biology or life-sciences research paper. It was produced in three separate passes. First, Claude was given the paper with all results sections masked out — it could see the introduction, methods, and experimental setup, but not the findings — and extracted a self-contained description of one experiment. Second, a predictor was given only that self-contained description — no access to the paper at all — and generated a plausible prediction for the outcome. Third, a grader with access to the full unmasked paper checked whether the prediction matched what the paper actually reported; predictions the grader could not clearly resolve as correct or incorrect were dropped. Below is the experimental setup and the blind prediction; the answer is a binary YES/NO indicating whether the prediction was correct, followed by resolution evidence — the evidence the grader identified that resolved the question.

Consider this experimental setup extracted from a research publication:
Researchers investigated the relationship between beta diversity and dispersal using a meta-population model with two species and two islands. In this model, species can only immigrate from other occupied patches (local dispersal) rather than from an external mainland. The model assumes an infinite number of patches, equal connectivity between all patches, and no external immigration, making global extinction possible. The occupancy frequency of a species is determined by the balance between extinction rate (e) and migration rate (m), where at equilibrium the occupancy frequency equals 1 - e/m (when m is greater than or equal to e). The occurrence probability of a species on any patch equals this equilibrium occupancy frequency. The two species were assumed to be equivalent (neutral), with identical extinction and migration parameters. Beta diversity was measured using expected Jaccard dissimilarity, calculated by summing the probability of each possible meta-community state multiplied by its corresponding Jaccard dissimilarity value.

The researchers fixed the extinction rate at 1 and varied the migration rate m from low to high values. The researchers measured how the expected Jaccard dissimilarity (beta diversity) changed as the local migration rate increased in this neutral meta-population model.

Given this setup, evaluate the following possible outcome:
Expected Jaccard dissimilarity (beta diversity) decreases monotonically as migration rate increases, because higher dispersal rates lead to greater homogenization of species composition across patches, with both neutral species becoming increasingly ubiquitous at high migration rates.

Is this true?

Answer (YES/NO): YES